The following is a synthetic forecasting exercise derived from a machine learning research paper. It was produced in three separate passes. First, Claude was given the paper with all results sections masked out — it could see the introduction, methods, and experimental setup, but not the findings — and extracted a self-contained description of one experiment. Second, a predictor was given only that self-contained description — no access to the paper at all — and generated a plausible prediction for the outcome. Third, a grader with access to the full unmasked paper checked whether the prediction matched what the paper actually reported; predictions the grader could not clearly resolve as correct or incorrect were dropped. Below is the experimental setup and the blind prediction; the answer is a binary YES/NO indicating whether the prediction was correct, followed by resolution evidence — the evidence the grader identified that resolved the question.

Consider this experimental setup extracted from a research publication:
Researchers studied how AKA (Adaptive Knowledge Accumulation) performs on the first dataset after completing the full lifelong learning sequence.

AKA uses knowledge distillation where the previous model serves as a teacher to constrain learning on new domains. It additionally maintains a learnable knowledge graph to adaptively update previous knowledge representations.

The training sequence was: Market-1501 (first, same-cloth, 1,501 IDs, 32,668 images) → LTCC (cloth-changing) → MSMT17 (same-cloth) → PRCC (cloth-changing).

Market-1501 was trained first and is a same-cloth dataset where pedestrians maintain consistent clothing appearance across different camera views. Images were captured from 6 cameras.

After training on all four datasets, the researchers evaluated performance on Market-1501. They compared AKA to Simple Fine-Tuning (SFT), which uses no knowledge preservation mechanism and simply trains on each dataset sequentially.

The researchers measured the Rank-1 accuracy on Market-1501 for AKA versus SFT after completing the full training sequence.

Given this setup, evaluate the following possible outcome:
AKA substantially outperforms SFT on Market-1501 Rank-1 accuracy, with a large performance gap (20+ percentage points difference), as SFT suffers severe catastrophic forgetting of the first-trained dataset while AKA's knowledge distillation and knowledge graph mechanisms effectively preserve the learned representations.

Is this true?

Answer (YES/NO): NO